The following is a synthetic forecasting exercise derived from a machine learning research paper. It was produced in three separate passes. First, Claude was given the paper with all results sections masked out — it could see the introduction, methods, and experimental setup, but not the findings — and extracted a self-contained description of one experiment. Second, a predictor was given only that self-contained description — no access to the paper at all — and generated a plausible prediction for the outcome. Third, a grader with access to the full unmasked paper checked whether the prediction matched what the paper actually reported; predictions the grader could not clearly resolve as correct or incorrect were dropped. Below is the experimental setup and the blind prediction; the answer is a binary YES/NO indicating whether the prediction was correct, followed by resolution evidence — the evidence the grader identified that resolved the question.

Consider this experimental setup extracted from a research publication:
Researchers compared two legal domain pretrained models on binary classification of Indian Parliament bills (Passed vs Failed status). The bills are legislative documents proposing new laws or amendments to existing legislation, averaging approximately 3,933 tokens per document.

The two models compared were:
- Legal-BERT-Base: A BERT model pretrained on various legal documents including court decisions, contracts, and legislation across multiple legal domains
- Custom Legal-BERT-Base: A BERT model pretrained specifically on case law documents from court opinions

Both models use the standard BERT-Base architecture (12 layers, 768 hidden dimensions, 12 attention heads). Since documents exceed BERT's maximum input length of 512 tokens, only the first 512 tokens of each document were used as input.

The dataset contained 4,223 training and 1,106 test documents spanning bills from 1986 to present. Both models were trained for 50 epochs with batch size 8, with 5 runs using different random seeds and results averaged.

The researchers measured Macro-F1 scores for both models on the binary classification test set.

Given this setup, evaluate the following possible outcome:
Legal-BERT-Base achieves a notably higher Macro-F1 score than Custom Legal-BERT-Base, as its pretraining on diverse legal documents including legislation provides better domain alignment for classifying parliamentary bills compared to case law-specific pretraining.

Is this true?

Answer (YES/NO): NO